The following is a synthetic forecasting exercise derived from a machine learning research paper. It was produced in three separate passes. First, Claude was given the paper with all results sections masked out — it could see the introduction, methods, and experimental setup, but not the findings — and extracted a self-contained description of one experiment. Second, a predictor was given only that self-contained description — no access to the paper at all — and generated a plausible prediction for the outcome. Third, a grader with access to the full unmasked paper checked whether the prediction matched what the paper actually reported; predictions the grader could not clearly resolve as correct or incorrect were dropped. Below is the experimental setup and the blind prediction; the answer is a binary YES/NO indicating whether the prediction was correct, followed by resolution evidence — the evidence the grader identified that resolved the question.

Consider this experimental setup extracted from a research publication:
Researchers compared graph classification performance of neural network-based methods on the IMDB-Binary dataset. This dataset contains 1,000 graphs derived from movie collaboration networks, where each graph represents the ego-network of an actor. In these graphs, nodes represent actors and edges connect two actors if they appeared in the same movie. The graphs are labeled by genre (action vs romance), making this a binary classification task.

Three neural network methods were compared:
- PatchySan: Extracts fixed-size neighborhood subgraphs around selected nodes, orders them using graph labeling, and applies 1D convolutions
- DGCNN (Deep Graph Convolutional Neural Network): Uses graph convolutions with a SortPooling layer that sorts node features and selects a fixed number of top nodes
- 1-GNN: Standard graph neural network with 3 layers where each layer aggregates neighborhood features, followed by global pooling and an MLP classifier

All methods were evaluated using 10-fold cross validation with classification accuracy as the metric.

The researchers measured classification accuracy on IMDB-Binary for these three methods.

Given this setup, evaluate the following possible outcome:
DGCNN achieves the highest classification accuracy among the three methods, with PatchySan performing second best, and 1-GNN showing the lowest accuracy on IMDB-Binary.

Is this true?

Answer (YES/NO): NO